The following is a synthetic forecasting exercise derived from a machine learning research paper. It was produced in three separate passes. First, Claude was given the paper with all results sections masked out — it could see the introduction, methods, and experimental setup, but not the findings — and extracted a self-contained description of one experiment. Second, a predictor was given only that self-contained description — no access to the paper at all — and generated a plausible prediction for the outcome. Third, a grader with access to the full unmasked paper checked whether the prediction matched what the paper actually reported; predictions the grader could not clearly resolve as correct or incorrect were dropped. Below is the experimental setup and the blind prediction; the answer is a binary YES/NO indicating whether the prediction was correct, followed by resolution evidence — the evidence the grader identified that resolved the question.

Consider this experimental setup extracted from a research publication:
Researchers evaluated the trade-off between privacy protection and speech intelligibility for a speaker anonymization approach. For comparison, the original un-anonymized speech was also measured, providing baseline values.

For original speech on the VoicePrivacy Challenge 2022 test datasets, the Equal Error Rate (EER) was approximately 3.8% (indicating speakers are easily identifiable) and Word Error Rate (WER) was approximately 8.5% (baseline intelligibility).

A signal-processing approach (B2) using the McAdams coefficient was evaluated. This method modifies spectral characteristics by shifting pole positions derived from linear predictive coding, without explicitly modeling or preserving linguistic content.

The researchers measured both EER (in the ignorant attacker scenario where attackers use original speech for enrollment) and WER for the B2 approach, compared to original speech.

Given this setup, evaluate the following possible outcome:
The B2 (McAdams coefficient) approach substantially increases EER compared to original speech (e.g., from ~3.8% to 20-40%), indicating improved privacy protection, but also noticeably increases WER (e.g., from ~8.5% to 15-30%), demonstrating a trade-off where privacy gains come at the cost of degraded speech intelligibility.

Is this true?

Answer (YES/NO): YES